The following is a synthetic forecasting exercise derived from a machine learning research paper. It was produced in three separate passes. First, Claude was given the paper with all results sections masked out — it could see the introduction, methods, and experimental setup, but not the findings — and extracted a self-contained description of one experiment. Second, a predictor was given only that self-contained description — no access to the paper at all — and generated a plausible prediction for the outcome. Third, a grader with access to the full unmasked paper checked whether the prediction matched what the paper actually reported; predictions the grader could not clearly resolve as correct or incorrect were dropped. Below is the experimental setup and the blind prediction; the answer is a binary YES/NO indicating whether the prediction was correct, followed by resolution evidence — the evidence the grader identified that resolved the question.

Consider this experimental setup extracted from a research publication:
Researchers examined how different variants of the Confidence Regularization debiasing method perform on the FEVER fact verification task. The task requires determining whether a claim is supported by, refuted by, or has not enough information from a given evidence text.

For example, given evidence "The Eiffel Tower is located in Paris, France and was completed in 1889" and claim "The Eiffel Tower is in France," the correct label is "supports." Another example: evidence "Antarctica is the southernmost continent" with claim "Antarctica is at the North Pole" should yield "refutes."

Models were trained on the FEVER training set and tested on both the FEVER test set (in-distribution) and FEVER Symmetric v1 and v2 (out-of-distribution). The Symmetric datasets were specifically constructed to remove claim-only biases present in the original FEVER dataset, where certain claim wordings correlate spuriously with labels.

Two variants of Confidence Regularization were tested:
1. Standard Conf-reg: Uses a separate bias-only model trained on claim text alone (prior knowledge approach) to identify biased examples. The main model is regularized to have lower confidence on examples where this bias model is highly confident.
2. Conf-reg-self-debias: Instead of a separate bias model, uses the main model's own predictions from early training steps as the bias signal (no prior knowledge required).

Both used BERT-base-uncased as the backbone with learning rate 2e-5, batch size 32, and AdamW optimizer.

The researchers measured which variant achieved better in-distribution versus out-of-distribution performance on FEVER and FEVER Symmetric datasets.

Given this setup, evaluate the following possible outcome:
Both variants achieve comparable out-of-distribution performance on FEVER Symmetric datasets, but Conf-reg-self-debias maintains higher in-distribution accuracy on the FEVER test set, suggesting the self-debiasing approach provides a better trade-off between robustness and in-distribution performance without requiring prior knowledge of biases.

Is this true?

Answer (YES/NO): YES